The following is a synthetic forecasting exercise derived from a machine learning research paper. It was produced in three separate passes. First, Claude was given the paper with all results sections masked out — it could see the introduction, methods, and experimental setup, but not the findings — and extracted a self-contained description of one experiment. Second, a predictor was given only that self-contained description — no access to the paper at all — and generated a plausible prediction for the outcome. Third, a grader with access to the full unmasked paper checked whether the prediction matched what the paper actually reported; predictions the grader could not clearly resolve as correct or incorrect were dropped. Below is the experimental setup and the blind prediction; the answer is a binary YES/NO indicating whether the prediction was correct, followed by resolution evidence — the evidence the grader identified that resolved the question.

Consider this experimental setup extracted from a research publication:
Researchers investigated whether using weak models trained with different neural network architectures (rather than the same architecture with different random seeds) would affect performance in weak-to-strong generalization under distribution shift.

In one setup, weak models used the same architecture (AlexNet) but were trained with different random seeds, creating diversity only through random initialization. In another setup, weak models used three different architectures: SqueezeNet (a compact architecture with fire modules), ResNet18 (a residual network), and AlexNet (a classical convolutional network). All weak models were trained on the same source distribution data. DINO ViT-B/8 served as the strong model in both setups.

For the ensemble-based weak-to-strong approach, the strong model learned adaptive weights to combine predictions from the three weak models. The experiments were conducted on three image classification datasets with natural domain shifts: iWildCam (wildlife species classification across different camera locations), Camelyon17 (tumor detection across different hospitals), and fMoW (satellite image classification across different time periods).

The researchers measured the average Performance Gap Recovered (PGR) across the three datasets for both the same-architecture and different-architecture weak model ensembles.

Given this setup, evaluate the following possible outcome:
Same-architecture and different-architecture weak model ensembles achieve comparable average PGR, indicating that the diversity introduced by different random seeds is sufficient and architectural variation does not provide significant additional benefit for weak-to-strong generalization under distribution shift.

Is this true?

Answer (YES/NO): NO